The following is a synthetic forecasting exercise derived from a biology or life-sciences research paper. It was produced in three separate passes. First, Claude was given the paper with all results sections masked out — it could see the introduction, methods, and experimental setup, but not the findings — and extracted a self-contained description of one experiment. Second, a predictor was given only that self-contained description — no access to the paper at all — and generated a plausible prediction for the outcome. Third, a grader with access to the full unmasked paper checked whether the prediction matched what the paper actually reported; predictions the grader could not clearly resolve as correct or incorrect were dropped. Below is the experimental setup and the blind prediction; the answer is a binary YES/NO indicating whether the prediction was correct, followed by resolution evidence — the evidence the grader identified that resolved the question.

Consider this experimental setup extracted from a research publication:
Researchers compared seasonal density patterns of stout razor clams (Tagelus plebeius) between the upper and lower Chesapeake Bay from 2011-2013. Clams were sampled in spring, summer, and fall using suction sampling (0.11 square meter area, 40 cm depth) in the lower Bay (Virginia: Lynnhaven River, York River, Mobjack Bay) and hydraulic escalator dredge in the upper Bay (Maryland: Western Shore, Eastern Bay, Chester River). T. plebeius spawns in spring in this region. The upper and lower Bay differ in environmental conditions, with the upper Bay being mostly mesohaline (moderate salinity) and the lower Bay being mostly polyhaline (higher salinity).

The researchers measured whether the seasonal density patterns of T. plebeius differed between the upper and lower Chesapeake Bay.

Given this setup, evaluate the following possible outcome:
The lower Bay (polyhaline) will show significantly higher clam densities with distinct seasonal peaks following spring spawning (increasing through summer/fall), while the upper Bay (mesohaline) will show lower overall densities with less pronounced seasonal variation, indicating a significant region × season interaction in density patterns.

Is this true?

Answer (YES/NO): NO